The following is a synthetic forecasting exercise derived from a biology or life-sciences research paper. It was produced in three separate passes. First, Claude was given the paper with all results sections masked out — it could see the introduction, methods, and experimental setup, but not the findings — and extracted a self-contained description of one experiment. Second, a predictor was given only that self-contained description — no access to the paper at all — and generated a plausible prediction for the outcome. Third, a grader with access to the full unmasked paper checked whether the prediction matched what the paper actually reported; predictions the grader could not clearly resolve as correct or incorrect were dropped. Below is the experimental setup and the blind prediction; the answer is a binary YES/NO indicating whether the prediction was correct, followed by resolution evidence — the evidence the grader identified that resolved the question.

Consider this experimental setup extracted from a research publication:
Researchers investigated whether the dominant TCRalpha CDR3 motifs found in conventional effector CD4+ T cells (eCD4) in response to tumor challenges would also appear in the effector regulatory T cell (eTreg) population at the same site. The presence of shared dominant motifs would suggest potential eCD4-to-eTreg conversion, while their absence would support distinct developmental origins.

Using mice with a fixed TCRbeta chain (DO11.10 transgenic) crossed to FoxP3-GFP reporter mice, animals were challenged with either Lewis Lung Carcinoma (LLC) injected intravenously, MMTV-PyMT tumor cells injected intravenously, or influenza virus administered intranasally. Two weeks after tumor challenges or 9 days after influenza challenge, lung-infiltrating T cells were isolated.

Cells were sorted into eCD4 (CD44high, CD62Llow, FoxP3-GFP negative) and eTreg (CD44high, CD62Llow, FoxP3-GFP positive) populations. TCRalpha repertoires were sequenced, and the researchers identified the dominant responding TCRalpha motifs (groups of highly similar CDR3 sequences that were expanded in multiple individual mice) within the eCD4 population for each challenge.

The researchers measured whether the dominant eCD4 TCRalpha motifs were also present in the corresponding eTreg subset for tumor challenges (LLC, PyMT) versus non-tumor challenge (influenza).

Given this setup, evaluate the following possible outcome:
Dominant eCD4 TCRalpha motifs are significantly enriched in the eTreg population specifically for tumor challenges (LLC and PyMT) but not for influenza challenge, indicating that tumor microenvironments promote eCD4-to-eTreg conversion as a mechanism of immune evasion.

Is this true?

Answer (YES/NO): YES